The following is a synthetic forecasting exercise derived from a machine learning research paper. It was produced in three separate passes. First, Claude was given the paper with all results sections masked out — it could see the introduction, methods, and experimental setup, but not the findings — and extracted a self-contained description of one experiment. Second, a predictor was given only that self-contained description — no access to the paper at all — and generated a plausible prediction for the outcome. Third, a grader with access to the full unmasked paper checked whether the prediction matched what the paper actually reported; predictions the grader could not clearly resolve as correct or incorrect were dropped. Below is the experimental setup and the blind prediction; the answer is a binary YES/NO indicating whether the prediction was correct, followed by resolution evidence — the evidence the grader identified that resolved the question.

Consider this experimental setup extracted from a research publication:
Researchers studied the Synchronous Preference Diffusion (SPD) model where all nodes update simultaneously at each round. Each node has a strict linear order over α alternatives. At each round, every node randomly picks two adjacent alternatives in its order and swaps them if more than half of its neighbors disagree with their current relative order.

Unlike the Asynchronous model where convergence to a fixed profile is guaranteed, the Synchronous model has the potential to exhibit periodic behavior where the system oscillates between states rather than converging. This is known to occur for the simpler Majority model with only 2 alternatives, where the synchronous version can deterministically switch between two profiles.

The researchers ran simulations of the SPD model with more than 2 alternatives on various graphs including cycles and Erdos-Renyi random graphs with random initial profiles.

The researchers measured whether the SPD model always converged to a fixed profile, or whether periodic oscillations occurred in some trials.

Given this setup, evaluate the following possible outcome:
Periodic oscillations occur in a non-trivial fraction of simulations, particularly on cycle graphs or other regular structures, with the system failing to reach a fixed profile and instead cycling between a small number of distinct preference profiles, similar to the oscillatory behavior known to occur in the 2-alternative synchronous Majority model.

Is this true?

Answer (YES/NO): NO